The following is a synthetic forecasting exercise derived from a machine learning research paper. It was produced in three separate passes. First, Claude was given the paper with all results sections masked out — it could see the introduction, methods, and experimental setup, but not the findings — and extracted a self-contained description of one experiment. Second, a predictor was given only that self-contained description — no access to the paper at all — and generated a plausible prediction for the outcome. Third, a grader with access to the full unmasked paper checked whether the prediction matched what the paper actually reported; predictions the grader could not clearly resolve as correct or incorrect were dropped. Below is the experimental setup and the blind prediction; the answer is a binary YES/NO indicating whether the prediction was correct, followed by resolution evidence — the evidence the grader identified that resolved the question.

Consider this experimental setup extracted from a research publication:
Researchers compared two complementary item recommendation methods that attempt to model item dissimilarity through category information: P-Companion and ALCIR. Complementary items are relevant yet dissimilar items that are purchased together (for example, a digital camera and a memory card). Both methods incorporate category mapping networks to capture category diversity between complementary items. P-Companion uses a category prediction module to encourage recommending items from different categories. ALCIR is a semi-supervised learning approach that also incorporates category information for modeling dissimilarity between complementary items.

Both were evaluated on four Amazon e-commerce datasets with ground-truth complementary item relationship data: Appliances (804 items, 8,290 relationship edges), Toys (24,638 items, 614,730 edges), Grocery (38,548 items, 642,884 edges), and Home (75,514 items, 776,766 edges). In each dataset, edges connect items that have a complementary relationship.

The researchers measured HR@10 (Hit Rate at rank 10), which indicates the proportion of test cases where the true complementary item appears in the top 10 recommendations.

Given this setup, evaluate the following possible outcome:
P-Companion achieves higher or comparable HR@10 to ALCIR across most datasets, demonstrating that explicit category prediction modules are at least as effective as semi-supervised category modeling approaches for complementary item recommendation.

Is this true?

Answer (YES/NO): YES